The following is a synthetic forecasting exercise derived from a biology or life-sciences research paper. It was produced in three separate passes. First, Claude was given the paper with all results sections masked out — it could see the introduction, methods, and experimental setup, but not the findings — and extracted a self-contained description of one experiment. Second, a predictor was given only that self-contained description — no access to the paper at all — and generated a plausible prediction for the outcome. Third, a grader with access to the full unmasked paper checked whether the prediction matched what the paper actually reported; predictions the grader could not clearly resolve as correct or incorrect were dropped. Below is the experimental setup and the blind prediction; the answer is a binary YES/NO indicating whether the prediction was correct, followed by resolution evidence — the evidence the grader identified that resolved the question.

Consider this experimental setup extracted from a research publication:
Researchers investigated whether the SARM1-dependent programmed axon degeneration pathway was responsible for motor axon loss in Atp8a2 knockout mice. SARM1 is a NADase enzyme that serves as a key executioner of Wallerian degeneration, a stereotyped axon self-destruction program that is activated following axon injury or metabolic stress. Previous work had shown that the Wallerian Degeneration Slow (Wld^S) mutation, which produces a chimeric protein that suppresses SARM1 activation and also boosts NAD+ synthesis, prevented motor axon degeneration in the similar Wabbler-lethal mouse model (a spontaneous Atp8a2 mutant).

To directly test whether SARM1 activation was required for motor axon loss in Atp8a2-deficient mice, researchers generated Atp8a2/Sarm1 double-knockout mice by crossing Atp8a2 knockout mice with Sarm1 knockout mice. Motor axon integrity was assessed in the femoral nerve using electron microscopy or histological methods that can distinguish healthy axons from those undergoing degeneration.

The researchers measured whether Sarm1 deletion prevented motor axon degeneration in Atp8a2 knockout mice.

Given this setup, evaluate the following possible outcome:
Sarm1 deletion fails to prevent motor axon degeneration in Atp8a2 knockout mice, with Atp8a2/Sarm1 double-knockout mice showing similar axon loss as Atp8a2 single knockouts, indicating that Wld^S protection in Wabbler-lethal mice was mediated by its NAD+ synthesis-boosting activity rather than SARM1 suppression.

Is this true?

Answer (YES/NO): YES